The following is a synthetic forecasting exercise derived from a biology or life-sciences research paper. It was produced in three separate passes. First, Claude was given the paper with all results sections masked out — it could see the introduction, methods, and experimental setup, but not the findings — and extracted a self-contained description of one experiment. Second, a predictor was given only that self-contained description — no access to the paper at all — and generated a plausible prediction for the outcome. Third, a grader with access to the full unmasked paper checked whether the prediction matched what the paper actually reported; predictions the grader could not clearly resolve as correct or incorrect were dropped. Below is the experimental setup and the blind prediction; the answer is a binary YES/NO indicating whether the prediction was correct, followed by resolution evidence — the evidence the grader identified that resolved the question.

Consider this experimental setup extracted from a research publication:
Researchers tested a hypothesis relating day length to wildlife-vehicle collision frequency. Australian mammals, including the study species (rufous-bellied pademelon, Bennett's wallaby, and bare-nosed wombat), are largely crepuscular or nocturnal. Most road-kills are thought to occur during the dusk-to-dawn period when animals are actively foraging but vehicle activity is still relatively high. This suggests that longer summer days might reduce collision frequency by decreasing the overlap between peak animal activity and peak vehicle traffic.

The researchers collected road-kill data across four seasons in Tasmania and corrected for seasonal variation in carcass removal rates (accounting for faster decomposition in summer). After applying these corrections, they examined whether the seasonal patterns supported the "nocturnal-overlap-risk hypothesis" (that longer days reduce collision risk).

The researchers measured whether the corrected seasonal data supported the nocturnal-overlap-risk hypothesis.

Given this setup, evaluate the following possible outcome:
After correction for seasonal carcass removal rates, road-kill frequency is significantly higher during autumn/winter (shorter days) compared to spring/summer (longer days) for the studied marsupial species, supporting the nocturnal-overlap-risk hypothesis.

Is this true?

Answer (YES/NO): NO